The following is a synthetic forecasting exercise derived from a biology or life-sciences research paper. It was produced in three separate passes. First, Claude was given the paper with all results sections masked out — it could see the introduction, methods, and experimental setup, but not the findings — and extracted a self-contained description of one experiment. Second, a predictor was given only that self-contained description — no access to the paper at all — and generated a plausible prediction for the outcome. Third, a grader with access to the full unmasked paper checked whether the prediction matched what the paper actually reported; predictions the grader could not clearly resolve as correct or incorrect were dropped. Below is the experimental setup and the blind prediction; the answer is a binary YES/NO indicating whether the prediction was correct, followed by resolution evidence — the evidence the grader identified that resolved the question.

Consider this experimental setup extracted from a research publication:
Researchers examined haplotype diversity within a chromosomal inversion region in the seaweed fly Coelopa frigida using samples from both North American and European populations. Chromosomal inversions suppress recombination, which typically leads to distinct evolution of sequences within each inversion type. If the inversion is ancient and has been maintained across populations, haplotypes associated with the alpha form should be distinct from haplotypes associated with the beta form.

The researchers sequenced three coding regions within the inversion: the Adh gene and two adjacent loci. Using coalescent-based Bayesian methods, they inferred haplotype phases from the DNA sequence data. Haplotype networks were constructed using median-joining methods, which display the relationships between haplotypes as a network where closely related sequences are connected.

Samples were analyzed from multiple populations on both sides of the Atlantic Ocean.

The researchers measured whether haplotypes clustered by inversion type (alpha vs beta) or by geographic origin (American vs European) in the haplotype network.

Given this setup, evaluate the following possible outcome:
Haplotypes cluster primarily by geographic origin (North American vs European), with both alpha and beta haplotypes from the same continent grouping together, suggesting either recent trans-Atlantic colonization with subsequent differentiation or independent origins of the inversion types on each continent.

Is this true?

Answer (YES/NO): NO